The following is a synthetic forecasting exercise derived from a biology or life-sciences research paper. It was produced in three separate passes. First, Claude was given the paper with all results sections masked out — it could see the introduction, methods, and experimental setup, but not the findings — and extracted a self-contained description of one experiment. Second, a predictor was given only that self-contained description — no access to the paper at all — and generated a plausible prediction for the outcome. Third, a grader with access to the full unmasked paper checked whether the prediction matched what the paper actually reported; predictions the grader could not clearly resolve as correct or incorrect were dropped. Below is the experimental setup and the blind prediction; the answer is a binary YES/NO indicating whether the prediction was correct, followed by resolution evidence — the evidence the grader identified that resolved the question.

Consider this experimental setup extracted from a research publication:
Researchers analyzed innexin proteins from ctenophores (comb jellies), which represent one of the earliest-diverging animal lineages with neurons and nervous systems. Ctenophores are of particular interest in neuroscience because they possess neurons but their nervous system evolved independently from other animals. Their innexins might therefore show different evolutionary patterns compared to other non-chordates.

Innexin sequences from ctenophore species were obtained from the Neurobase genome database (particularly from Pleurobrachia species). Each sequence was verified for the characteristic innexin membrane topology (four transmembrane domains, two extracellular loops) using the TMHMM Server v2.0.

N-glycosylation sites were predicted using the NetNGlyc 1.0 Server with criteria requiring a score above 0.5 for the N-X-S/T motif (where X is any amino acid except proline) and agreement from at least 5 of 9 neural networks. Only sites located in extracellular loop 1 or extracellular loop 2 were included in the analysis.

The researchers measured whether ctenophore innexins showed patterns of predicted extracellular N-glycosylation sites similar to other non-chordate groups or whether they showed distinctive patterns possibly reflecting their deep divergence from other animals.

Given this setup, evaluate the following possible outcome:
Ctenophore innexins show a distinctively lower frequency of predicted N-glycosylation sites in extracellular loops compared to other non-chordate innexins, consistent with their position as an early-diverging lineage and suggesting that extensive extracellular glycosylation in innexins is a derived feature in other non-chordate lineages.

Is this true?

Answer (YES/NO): NO